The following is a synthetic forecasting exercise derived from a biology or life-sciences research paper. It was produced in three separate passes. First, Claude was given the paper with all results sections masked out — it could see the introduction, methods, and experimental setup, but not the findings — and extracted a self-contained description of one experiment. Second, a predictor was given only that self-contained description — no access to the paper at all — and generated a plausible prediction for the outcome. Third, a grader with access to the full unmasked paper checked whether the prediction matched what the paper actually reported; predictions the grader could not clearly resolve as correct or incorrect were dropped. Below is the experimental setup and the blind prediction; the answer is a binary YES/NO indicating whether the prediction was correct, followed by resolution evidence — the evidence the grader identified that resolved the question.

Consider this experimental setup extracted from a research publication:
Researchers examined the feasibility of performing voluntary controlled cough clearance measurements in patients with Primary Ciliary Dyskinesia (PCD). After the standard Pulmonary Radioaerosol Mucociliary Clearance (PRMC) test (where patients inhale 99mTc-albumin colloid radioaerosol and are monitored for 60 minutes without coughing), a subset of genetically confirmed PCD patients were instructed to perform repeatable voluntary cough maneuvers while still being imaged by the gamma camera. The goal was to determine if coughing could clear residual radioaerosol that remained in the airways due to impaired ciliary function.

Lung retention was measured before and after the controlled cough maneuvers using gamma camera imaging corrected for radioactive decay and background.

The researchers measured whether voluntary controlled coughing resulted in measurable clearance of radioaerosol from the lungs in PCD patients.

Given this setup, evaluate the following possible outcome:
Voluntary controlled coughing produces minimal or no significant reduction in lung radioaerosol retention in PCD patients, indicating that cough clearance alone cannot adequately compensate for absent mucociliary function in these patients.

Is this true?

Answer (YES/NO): NO